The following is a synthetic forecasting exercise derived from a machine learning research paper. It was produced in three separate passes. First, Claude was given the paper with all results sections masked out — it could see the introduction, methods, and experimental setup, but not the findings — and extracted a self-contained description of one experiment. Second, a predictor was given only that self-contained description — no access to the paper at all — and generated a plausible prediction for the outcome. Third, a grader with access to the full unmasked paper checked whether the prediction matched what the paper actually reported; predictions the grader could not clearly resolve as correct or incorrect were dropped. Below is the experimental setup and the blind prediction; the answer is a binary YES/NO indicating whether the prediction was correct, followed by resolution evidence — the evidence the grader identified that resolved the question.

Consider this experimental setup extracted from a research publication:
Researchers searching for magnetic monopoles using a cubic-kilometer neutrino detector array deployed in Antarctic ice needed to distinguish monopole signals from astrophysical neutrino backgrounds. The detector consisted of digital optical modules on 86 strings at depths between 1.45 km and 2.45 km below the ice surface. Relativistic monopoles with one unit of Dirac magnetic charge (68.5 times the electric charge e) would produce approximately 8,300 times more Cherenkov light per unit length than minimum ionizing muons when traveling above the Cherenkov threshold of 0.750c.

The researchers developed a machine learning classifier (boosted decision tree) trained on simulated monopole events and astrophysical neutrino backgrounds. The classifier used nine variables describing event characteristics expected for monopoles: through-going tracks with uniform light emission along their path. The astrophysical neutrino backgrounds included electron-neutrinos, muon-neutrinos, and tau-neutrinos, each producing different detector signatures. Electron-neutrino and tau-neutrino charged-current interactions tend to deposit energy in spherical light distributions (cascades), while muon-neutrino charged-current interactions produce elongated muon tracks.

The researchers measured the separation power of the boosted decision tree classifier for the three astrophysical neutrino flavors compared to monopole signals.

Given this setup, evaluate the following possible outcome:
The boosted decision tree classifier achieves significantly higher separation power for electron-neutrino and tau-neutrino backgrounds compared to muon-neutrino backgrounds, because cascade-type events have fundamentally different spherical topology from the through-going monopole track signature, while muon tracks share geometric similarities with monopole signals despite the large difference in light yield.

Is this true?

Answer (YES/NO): YES